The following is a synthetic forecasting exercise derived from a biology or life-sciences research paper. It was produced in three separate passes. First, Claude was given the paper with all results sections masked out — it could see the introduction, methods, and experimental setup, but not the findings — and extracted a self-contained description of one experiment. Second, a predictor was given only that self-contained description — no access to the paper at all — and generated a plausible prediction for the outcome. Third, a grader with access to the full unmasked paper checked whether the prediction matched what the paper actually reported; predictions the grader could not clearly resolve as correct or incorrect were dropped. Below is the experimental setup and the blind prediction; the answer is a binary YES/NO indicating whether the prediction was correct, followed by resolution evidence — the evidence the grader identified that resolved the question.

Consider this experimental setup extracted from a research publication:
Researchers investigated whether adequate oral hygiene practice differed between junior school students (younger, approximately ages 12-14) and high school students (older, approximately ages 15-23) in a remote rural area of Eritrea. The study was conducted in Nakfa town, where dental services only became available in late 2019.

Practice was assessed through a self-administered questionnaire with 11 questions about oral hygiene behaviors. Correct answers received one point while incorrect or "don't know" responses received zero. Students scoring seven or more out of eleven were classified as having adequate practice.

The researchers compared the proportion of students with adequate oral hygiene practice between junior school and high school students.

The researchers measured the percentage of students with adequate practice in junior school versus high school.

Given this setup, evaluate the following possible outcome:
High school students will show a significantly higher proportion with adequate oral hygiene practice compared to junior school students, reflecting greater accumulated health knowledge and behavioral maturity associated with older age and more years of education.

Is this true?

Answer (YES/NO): NO